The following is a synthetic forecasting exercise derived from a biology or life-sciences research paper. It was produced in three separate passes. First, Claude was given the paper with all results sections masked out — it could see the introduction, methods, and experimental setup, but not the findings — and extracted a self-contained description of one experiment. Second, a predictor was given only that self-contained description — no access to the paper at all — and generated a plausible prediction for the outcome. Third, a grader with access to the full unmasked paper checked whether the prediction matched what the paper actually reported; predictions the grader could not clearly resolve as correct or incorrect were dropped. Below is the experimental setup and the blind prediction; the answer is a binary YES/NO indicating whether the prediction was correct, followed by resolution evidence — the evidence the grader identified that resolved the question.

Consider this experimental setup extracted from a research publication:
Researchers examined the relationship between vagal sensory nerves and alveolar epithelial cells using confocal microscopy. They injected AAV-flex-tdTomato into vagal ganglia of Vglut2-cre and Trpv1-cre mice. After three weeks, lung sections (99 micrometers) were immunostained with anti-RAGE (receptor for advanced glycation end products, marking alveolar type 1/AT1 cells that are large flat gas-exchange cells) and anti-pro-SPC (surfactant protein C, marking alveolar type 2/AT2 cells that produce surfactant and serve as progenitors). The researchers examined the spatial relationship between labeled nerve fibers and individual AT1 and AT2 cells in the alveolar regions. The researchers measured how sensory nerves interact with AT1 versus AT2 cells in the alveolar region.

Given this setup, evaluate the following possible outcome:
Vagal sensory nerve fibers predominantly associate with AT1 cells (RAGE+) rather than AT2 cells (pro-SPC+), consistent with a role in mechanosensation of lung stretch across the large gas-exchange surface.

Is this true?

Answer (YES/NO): NO